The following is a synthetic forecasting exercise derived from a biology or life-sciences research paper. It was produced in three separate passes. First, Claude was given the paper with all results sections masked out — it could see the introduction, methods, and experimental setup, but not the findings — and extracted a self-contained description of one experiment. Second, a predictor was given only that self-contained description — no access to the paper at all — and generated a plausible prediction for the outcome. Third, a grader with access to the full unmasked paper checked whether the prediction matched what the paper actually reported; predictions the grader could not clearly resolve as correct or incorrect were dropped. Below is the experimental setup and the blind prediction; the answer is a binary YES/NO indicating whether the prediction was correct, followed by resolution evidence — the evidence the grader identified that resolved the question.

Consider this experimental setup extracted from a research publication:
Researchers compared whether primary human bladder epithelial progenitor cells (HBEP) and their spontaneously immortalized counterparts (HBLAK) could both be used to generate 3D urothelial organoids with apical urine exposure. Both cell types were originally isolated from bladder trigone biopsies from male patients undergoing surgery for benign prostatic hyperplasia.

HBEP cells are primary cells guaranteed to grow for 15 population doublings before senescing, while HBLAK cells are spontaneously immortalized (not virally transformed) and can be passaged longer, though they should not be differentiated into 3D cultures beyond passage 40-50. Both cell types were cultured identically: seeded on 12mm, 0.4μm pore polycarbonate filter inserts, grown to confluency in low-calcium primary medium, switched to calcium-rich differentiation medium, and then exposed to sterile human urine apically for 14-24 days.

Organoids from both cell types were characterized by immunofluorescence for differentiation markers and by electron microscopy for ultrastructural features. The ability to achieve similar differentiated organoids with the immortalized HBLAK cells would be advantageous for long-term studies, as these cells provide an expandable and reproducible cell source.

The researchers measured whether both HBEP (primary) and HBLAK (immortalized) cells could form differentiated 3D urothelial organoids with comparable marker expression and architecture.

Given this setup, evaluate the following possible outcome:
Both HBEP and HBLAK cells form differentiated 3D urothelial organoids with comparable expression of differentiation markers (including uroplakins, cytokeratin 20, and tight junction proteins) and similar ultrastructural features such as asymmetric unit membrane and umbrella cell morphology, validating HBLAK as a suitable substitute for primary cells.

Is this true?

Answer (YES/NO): NO